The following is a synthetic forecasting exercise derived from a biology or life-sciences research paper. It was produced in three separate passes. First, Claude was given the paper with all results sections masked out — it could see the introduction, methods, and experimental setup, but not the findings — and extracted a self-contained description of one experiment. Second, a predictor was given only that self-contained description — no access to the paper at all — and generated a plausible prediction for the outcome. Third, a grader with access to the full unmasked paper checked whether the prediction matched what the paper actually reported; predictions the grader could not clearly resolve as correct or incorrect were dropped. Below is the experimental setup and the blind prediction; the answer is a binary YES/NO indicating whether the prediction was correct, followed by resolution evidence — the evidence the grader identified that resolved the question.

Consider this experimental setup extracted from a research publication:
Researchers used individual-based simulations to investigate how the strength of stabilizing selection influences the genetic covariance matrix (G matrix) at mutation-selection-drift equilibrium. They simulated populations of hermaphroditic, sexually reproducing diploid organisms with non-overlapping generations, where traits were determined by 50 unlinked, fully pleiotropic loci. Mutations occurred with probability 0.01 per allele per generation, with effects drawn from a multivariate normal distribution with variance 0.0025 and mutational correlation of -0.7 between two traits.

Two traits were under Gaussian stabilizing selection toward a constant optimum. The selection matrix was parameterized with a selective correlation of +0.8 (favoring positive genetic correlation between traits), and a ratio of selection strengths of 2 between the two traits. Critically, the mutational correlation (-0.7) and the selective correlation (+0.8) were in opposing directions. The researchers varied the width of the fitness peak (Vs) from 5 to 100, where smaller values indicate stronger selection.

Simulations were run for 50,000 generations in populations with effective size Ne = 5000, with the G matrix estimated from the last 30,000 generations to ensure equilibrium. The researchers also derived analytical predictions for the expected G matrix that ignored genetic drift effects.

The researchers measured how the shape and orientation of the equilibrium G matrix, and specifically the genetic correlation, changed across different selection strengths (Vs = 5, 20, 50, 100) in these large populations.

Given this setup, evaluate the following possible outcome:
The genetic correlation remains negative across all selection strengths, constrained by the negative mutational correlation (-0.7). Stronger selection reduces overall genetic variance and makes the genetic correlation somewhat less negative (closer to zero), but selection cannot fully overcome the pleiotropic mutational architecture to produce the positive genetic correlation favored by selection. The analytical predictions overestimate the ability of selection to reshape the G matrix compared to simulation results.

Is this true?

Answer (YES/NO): NO